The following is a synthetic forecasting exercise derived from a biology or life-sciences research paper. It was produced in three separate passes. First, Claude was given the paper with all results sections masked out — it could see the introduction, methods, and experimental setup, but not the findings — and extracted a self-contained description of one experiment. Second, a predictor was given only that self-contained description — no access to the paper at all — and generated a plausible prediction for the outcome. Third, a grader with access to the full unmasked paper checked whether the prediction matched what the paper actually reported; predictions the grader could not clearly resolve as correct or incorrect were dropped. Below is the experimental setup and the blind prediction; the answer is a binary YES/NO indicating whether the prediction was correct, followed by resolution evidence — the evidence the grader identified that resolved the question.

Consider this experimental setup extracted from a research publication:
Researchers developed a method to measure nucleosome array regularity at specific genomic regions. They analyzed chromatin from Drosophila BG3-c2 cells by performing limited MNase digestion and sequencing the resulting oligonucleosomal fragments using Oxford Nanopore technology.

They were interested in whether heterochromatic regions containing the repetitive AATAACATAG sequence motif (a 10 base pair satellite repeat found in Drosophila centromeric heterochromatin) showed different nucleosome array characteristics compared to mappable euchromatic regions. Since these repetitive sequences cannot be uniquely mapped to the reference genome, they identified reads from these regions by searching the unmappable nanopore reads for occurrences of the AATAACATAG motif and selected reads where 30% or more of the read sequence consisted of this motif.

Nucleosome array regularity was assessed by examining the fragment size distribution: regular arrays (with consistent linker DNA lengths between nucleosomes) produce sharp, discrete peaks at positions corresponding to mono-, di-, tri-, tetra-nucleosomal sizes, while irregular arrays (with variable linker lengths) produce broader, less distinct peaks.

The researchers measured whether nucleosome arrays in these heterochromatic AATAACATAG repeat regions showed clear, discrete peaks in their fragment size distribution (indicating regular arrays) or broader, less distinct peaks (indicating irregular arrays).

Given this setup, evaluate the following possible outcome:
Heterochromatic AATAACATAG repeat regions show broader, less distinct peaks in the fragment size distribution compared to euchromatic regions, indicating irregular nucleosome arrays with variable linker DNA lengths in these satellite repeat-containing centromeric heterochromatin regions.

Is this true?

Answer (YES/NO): NO